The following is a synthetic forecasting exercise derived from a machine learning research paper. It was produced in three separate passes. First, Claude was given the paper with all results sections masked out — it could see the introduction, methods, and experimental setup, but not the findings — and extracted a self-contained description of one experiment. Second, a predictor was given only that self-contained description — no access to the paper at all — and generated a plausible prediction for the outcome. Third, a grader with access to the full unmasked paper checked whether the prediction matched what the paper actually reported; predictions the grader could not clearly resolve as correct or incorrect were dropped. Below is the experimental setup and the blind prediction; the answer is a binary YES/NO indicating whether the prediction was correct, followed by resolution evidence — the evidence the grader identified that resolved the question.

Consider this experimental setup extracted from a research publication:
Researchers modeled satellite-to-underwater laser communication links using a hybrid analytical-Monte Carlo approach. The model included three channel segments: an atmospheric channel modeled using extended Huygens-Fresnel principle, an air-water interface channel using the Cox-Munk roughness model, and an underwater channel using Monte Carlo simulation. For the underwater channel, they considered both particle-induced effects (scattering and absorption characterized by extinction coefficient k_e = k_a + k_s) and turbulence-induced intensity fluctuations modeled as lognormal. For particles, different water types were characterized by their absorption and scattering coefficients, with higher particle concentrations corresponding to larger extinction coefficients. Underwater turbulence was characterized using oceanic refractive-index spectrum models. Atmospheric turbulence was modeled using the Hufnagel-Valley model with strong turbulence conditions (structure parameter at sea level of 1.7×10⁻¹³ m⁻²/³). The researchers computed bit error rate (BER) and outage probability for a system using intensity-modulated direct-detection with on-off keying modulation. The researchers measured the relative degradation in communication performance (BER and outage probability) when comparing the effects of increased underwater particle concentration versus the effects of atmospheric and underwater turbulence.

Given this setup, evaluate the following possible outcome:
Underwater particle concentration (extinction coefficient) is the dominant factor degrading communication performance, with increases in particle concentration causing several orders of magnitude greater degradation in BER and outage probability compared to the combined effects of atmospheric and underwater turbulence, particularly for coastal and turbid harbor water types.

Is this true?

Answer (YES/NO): YES